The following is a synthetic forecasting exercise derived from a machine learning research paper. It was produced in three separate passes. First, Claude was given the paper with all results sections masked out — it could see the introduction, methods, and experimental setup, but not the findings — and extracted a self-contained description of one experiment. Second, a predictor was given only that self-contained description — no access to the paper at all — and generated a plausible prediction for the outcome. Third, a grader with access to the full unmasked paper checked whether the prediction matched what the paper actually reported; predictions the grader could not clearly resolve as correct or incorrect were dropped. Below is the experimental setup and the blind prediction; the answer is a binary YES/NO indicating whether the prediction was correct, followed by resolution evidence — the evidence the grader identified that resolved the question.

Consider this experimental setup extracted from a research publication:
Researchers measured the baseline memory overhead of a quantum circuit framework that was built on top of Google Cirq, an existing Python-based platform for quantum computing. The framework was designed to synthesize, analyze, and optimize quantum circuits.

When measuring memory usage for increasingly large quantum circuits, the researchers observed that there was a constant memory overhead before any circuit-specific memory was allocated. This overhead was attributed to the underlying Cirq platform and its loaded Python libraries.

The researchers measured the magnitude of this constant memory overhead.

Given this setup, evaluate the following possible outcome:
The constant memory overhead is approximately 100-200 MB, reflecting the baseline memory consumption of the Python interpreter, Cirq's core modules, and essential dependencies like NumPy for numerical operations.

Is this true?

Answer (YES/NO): YES